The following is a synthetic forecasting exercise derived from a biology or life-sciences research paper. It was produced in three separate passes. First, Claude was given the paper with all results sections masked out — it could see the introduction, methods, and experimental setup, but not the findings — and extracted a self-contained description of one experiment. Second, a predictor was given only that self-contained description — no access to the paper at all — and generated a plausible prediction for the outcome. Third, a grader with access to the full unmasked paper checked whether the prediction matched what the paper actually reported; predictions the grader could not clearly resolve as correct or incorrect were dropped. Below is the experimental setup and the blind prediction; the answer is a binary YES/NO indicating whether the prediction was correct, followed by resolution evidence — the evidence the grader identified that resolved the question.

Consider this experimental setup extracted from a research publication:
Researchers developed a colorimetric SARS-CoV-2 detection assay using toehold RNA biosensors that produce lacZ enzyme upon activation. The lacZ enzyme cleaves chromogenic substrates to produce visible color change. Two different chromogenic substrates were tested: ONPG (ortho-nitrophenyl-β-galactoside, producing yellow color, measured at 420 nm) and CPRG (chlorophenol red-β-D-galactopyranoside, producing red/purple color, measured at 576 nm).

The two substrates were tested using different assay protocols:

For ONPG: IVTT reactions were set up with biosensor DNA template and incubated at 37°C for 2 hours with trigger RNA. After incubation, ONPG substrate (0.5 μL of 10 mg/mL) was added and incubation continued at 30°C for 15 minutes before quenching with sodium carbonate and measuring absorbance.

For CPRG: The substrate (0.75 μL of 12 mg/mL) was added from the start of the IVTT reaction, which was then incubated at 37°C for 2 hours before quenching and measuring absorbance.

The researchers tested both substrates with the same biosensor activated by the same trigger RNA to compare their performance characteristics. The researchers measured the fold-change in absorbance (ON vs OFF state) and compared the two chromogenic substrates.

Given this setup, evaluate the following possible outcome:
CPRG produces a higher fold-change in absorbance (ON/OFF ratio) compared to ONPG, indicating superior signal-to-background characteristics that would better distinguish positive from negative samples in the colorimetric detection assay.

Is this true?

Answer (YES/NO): YES